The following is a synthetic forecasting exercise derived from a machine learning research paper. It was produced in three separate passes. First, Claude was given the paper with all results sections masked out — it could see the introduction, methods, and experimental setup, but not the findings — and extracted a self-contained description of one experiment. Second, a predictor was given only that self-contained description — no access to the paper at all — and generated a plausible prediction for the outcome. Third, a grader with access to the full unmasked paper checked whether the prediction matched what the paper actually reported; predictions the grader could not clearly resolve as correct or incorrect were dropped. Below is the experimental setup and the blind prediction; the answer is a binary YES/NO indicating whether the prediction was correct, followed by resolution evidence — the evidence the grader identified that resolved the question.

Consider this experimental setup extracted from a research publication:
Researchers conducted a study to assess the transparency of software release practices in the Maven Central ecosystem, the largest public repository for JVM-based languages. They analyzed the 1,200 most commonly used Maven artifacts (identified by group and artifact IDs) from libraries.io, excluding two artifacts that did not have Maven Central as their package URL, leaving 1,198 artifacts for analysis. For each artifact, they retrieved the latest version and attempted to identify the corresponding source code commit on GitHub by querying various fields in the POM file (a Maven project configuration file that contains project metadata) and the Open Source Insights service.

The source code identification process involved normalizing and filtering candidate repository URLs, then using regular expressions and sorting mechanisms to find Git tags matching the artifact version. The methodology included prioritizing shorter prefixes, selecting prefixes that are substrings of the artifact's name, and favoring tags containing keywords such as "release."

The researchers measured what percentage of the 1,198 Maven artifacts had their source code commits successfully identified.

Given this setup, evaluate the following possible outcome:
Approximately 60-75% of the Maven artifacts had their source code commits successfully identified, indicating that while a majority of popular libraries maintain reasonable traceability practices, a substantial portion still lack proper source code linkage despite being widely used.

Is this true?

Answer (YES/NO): NO